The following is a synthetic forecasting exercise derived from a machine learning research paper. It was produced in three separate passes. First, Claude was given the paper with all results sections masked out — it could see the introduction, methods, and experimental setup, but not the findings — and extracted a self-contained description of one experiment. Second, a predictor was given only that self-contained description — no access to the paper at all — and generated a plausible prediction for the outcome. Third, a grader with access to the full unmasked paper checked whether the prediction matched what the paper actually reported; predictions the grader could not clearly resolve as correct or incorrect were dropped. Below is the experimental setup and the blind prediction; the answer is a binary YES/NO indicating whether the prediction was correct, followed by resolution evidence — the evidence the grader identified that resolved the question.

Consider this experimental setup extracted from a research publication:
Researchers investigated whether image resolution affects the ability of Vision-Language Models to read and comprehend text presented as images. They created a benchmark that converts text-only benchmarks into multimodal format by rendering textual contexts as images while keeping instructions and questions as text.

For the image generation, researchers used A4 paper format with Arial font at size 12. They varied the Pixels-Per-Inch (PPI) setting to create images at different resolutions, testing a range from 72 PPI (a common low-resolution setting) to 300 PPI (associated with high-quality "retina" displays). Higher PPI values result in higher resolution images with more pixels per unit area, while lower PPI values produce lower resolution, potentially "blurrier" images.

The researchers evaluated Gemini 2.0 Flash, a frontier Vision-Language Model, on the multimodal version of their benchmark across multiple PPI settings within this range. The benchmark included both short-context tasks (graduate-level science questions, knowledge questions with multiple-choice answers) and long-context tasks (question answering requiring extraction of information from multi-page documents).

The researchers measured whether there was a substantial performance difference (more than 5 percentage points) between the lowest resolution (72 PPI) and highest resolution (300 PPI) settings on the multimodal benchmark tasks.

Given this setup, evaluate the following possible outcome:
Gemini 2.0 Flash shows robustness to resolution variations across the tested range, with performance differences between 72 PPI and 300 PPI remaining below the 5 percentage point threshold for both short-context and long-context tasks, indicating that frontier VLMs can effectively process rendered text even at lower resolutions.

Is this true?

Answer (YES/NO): YES